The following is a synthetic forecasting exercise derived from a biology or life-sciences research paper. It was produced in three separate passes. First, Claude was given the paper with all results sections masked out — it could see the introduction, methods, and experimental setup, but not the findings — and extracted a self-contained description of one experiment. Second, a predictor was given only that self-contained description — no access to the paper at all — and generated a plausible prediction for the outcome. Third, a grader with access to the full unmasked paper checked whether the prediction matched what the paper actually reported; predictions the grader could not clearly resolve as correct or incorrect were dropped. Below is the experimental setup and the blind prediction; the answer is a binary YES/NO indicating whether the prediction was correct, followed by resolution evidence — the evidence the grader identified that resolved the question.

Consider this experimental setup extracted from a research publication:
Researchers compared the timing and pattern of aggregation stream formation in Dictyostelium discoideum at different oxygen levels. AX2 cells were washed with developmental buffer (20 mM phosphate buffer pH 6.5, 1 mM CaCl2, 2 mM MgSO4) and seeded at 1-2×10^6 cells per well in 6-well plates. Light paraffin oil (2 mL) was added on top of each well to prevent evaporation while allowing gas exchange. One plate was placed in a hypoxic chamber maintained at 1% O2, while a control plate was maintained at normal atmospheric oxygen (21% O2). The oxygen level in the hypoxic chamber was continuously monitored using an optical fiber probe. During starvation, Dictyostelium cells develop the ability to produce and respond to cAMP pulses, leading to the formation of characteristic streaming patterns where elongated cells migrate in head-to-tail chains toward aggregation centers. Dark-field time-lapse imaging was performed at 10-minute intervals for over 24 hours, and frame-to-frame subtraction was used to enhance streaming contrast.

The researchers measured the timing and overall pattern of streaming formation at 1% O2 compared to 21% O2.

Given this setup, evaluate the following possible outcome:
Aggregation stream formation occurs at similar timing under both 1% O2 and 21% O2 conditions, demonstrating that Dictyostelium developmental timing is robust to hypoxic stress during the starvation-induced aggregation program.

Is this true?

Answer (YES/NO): NO